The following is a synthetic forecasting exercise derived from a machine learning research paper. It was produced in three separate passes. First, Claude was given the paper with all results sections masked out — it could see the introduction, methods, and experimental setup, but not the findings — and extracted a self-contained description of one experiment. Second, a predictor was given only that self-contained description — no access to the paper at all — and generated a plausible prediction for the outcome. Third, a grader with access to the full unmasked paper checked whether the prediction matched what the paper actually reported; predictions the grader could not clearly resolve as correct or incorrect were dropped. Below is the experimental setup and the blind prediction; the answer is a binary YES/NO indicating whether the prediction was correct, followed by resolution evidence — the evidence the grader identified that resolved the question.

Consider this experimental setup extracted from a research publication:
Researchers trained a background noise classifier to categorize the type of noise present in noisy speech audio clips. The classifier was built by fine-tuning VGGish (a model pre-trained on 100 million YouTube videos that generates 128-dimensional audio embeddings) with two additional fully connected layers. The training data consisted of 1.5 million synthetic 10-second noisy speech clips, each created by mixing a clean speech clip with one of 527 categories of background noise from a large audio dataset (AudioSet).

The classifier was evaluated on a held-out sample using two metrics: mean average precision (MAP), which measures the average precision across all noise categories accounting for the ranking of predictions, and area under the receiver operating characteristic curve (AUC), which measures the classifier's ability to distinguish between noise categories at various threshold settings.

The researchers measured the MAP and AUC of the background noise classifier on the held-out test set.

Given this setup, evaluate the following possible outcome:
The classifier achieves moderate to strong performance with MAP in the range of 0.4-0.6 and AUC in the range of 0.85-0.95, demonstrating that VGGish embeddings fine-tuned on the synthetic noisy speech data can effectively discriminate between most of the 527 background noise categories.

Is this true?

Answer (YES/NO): NO